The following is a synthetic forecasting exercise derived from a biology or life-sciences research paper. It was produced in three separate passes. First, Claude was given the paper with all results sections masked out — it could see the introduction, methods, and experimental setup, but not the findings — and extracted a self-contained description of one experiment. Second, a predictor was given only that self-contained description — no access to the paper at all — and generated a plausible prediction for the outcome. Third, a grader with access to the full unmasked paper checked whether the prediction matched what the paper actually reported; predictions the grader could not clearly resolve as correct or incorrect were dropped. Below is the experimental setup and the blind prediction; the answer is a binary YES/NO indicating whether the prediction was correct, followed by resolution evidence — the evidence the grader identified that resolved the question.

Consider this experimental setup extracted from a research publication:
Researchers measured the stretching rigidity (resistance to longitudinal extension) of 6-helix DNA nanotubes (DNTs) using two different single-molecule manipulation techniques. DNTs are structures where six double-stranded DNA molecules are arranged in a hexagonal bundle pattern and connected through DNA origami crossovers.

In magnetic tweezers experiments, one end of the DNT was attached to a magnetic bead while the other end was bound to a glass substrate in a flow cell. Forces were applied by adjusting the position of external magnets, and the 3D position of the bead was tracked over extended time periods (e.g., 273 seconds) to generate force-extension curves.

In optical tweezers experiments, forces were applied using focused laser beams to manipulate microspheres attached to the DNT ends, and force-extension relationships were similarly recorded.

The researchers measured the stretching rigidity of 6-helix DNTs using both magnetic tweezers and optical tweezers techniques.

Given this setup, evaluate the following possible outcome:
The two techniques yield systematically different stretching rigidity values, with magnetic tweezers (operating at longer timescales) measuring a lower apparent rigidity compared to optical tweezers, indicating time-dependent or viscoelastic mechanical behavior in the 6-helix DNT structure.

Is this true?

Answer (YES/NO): NO